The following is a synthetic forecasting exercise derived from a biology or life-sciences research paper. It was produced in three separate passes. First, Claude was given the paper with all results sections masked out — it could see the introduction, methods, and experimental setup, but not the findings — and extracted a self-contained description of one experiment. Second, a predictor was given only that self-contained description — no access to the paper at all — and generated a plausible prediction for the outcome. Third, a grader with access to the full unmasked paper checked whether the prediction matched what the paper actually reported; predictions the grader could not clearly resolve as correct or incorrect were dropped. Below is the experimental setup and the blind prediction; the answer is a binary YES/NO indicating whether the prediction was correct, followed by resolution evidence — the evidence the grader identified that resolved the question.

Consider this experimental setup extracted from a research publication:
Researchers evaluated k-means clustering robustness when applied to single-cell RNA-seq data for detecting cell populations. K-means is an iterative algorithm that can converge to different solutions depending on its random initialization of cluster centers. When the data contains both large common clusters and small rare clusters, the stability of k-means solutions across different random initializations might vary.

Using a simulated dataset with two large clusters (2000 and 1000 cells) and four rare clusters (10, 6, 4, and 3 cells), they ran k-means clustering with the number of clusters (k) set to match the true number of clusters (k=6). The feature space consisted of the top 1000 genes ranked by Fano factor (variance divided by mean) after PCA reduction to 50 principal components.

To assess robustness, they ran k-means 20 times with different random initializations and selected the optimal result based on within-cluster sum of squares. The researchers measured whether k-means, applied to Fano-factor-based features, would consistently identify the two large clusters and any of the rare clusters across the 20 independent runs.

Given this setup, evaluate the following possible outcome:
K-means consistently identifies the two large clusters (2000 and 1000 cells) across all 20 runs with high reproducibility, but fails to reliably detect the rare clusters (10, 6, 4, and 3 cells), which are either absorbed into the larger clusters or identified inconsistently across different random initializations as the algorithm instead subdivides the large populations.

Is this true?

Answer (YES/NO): NO